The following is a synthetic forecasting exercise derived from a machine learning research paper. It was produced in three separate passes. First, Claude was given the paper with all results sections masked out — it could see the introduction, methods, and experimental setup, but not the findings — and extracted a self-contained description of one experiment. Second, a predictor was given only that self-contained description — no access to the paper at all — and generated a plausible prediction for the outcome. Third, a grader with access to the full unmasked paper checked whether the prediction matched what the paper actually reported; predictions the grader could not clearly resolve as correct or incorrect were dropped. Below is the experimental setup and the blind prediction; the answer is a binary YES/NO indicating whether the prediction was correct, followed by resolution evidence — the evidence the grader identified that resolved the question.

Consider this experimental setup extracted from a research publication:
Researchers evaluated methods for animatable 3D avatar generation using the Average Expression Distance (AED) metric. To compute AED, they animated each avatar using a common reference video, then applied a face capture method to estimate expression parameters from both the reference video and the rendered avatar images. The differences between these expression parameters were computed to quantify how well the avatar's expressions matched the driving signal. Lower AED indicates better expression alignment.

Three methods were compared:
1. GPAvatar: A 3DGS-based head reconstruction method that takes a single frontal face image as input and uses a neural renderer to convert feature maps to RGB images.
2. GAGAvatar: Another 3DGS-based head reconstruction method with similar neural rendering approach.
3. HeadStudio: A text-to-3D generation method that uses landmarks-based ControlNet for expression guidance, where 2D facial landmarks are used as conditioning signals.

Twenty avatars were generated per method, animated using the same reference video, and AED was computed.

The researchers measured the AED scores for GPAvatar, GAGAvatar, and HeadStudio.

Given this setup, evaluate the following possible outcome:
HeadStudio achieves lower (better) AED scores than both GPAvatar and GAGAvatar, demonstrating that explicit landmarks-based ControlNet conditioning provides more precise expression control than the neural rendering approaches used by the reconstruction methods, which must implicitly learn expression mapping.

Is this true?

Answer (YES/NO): NO